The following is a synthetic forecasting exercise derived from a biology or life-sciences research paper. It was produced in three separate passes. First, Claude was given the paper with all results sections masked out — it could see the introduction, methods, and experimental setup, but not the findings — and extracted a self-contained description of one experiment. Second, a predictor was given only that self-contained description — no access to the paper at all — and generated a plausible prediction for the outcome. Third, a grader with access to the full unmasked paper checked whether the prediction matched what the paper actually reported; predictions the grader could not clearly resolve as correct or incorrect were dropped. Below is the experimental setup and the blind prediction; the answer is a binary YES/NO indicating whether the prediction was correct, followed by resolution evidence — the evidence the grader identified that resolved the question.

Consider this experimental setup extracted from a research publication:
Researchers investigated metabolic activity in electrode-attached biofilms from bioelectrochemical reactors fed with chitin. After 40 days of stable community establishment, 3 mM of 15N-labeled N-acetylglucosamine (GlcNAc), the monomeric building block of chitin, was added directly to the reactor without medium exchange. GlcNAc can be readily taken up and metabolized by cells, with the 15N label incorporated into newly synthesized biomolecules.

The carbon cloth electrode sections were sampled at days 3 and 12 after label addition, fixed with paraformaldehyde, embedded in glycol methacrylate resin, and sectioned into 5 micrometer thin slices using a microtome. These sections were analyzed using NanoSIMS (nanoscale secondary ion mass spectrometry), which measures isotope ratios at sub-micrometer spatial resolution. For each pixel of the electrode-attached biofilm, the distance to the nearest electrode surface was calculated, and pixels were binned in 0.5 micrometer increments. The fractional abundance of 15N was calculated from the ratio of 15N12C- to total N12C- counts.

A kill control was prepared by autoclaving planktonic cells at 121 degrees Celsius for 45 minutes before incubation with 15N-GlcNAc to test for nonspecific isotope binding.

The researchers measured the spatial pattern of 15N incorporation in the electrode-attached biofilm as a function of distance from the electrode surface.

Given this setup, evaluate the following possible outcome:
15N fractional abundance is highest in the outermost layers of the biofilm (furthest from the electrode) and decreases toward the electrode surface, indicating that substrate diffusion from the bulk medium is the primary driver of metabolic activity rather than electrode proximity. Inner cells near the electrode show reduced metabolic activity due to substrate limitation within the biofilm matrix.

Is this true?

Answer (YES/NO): NO